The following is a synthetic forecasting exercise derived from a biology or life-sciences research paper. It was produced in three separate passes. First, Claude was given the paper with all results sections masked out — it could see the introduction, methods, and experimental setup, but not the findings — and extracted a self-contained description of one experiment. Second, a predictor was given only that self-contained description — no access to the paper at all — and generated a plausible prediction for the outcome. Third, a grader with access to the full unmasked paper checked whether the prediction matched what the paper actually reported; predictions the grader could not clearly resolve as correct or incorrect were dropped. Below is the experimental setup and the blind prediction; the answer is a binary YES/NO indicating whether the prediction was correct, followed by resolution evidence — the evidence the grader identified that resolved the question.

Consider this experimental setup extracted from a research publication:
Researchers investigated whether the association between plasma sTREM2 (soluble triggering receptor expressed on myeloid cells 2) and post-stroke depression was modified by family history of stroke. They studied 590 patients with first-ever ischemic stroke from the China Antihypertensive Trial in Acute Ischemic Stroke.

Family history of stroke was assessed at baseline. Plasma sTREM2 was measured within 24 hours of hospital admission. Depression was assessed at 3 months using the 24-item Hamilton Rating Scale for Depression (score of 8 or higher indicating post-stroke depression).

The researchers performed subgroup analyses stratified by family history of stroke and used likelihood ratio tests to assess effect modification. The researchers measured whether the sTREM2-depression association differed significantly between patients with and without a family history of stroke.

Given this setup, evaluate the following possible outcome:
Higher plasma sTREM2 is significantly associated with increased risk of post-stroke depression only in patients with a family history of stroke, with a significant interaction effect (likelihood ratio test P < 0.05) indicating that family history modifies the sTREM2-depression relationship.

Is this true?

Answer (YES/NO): NO